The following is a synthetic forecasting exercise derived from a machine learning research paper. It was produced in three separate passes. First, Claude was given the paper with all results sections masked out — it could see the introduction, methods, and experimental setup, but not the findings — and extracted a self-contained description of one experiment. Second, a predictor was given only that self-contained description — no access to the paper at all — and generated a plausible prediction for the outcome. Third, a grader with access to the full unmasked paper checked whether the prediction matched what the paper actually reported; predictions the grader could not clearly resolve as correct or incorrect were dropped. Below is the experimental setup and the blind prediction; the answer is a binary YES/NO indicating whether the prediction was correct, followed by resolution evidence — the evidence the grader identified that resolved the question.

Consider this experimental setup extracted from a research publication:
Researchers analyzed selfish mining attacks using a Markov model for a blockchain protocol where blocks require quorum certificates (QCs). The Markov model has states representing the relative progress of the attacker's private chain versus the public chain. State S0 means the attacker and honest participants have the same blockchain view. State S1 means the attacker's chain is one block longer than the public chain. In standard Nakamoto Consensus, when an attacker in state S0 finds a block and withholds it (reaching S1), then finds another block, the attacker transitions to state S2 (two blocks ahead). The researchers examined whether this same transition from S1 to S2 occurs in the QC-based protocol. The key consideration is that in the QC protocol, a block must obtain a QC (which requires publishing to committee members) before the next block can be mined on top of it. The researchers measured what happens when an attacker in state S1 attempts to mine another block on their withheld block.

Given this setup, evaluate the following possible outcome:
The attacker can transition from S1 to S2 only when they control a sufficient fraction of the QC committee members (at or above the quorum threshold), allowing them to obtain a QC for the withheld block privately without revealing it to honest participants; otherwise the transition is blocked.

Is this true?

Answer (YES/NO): YES